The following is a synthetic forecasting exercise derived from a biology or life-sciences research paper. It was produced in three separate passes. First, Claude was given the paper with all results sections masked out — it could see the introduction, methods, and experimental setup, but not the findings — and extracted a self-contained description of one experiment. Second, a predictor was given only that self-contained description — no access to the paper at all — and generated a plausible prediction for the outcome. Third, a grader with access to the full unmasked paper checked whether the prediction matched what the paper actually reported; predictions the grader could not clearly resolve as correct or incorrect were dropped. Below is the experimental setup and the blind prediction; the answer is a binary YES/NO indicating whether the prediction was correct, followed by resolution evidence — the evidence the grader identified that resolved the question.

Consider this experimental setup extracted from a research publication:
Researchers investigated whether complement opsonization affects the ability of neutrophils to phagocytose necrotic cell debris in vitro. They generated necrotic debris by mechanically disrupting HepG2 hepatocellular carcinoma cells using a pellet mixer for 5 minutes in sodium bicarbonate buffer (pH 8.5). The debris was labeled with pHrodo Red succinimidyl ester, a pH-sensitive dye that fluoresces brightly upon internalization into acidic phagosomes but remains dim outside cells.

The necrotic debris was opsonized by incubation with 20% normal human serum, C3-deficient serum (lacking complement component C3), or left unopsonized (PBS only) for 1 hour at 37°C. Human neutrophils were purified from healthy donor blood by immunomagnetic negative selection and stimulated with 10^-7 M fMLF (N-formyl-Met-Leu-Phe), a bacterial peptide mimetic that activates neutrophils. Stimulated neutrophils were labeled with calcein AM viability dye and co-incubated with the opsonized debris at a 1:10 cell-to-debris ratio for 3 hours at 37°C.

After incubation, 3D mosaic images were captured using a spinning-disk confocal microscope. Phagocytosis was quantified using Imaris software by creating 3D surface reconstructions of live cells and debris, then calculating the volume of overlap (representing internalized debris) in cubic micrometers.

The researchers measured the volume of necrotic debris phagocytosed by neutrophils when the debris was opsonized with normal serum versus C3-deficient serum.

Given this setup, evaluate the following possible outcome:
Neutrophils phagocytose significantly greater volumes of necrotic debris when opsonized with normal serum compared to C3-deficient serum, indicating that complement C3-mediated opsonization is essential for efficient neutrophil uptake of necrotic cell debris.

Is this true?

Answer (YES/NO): YES